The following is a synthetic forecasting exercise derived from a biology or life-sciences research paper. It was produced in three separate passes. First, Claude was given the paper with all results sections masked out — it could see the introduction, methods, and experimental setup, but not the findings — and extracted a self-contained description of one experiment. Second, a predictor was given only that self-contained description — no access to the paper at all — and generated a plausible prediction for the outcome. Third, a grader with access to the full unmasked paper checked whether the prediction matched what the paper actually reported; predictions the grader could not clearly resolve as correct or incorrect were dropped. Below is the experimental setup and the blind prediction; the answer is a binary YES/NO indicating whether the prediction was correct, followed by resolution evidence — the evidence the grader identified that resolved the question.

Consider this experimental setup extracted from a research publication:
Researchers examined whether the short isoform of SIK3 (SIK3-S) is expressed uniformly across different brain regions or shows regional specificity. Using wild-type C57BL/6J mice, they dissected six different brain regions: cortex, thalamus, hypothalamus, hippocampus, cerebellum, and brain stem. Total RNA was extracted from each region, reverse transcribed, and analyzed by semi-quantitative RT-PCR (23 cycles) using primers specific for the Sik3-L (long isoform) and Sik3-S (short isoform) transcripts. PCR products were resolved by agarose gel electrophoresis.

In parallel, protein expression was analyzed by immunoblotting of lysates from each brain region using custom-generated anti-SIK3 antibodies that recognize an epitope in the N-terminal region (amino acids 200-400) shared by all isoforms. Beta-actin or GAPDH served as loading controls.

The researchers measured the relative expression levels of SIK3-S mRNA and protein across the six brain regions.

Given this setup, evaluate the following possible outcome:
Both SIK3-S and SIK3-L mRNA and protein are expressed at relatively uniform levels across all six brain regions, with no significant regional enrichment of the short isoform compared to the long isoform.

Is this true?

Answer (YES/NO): NO